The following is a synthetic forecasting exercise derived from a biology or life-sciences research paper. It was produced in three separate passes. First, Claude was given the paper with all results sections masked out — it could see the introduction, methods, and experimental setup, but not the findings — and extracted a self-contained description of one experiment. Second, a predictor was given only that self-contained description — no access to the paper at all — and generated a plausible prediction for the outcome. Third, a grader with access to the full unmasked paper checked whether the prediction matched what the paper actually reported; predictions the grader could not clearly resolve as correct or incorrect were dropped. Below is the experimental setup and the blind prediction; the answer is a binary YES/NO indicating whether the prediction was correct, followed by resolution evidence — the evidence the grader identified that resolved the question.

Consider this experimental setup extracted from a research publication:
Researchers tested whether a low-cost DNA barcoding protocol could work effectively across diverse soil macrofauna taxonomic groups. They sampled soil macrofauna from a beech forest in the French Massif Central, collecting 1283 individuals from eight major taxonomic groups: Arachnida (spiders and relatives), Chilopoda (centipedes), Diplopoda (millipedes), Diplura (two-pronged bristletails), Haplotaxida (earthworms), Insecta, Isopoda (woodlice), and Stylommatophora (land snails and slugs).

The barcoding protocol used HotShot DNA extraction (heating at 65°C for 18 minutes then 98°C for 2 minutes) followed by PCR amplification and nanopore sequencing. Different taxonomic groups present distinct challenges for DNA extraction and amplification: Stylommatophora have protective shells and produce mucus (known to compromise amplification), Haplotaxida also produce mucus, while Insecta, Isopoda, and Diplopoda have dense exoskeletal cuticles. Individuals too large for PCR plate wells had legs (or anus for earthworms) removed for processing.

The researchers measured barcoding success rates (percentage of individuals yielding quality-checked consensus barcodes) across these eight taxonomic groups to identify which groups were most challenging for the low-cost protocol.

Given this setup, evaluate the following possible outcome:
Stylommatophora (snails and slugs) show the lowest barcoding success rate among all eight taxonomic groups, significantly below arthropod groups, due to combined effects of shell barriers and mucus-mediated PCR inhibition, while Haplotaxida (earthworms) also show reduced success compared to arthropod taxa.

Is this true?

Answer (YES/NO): NO